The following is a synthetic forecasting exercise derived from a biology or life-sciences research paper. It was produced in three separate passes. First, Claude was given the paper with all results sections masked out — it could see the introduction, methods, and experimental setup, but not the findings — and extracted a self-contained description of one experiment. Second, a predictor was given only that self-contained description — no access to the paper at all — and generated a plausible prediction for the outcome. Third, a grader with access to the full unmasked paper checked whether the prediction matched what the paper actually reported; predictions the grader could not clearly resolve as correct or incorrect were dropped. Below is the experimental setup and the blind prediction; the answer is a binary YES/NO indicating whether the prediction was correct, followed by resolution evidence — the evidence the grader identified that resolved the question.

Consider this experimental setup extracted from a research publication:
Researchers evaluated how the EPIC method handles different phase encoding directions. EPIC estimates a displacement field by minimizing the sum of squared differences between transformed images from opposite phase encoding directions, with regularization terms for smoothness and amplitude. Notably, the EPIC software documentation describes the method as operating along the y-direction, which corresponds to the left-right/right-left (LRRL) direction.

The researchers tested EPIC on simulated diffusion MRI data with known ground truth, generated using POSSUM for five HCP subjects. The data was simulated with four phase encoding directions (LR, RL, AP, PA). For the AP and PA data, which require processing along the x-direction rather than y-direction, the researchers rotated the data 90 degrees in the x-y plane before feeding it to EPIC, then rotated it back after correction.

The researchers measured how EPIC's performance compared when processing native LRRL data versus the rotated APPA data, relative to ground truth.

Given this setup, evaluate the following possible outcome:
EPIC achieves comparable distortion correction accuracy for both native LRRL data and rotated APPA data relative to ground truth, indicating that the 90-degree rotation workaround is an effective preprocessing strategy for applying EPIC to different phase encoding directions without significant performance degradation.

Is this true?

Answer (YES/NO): NO